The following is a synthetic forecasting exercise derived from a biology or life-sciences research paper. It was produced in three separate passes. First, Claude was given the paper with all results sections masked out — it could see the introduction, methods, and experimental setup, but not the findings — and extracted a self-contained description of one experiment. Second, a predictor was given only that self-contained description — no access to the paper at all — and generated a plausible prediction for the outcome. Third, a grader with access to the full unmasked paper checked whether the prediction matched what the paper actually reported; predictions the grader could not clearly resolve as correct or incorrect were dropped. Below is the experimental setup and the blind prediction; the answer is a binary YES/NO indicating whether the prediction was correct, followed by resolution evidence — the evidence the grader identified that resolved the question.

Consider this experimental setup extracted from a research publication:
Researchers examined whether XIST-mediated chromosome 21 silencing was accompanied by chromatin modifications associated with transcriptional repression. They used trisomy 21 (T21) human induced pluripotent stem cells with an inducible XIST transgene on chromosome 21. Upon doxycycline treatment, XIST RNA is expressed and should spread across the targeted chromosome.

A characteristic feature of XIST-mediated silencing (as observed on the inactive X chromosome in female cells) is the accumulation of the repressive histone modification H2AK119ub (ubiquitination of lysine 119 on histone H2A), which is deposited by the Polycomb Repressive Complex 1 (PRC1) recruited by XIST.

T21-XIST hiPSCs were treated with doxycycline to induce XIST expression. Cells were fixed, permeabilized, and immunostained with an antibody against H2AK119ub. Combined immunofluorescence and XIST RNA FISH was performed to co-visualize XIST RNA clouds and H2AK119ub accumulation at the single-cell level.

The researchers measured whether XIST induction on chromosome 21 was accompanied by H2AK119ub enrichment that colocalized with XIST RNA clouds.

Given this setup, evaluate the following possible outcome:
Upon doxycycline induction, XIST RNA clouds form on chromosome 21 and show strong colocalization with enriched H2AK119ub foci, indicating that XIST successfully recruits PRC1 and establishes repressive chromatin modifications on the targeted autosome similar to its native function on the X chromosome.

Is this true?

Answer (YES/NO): YES